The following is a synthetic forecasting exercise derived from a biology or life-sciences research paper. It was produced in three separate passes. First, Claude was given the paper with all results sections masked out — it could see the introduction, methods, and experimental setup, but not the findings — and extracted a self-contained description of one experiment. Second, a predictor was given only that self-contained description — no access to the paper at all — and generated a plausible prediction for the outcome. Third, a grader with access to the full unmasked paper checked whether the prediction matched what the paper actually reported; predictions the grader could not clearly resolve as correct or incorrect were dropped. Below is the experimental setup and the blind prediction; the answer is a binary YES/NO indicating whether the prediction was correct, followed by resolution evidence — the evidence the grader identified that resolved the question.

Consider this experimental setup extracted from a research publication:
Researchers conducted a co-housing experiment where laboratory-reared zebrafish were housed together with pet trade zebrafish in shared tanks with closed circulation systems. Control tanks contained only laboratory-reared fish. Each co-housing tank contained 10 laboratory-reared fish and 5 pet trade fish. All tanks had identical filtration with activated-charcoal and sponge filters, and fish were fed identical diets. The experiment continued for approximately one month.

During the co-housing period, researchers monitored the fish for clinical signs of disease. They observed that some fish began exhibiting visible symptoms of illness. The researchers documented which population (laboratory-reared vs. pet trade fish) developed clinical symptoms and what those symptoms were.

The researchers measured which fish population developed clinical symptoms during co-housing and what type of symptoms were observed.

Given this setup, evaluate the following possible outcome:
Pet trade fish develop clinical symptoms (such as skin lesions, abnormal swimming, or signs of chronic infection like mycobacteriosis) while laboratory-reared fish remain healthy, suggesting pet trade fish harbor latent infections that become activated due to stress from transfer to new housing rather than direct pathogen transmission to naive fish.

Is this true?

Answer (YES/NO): NO